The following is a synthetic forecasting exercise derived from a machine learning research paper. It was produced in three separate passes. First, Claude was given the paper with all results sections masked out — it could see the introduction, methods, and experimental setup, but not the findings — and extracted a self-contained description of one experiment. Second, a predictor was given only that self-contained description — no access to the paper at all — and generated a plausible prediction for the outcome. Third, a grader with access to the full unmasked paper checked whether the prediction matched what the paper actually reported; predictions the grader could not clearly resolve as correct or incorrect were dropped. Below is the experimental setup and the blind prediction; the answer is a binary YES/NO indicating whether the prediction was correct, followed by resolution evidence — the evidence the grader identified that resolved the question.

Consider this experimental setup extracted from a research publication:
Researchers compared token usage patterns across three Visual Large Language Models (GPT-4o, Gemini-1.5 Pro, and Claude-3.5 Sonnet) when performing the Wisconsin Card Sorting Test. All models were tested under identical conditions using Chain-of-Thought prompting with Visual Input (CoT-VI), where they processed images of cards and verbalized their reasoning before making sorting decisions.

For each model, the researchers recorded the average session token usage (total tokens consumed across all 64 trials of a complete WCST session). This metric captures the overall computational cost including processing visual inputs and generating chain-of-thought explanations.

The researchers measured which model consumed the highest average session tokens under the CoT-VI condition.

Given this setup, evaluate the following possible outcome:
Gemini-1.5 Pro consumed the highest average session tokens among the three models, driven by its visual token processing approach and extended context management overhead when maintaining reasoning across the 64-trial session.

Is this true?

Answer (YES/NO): NO